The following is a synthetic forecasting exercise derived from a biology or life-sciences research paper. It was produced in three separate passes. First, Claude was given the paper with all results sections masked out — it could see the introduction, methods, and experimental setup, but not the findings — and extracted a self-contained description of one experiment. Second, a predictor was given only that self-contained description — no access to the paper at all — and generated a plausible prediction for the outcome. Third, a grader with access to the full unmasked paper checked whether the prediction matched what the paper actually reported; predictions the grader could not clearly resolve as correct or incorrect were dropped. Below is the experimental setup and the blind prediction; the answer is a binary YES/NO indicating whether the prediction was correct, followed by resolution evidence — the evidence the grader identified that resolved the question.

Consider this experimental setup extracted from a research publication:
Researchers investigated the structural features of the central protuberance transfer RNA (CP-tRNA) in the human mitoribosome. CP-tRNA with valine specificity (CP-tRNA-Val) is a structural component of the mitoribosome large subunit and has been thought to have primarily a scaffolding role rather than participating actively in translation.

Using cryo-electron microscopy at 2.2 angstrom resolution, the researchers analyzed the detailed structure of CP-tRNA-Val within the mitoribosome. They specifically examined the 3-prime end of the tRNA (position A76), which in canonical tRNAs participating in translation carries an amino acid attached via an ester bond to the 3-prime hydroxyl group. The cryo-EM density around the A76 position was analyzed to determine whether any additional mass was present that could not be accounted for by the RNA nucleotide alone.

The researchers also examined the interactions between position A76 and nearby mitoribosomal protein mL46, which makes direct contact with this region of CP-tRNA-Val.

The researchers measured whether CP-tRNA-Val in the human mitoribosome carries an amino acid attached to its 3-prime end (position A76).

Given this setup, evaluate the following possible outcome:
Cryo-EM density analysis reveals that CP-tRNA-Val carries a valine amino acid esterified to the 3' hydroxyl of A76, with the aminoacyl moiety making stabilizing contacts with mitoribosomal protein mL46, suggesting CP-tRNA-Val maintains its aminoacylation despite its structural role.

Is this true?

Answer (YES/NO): YES